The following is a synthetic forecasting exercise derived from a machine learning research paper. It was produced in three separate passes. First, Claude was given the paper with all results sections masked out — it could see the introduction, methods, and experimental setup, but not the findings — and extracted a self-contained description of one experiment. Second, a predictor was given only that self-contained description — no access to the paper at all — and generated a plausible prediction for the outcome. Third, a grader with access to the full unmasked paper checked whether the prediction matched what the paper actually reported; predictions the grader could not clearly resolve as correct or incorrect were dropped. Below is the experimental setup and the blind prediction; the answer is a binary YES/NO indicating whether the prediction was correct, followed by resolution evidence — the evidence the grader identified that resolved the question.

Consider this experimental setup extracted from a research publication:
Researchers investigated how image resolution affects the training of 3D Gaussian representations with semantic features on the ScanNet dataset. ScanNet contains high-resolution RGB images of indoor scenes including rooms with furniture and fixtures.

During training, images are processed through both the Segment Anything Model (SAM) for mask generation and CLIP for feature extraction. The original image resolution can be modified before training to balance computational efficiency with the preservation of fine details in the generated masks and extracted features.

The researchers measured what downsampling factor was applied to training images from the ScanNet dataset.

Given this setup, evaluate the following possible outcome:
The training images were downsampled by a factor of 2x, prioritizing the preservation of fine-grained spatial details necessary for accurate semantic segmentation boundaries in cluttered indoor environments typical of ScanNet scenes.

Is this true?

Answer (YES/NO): YES